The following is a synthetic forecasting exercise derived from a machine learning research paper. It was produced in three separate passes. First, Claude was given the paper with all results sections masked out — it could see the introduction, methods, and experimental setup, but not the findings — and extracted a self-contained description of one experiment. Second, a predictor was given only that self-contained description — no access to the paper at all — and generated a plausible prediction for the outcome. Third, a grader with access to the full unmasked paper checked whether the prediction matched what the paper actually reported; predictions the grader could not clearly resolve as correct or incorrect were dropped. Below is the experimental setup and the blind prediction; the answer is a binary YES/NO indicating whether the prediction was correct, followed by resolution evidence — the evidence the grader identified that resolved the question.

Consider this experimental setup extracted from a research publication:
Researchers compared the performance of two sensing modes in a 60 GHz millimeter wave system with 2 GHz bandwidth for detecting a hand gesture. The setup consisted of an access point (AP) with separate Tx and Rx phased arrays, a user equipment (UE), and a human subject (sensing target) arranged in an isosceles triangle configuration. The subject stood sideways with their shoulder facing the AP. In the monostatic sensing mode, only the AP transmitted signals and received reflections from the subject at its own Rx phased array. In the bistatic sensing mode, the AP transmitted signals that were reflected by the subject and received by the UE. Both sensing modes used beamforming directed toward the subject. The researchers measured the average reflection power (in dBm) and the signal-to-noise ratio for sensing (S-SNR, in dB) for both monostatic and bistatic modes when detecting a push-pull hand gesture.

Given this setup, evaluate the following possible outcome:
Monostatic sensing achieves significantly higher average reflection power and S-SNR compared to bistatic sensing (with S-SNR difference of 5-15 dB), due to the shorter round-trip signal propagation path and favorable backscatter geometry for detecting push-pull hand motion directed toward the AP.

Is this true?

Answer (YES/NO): NO